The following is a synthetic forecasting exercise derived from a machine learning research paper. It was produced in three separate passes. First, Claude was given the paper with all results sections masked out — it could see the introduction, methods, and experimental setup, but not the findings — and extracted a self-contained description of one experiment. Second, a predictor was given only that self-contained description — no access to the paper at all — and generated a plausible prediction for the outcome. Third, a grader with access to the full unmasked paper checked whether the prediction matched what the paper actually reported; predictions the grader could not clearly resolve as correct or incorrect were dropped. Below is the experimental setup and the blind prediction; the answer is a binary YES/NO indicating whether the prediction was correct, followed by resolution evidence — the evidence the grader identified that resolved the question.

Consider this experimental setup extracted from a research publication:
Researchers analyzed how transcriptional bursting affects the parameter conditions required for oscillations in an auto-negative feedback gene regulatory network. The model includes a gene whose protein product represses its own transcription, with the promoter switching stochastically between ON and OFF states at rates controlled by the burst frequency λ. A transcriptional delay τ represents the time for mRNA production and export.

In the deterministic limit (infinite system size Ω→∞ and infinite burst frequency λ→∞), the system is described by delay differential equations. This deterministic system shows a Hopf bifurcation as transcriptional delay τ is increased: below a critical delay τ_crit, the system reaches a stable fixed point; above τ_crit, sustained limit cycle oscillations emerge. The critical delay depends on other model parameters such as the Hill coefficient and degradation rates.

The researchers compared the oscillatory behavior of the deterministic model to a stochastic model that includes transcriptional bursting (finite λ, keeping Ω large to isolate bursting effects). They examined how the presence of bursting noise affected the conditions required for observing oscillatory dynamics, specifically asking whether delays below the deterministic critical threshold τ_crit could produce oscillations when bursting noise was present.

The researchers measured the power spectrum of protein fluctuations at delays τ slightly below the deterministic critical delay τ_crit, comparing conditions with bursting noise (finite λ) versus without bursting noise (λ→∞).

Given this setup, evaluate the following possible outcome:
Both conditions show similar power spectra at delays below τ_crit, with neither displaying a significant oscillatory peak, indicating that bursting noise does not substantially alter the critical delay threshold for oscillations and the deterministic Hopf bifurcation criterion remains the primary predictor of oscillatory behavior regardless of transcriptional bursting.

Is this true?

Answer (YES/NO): NO